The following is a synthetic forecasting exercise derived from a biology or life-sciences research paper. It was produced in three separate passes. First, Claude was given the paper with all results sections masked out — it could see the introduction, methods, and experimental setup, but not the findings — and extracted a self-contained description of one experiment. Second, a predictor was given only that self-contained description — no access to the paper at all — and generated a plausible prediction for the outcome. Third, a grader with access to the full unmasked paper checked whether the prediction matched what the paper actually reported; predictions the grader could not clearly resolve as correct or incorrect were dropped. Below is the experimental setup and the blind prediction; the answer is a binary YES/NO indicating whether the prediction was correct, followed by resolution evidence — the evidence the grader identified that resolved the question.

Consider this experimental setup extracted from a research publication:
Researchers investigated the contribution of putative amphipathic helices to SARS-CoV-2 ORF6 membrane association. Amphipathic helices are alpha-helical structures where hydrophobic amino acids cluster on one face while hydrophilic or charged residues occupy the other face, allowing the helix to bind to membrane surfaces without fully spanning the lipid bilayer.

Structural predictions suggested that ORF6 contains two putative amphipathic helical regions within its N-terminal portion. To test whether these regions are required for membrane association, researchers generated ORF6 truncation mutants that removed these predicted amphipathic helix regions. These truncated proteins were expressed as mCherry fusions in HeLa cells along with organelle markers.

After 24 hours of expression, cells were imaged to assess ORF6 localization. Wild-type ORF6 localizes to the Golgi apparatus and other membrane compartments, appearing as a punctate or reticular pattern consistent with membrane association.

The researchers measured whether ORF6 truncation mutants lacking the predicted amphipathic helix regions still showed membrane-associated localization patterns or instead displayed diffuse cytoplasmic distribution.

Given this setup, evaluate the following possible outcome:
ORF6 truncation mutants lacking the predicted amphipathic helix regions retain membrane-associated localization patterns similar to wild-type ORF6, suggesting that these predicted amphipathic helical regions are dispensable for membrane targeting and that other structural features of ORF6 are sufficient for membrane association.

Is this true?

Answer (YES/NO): NO